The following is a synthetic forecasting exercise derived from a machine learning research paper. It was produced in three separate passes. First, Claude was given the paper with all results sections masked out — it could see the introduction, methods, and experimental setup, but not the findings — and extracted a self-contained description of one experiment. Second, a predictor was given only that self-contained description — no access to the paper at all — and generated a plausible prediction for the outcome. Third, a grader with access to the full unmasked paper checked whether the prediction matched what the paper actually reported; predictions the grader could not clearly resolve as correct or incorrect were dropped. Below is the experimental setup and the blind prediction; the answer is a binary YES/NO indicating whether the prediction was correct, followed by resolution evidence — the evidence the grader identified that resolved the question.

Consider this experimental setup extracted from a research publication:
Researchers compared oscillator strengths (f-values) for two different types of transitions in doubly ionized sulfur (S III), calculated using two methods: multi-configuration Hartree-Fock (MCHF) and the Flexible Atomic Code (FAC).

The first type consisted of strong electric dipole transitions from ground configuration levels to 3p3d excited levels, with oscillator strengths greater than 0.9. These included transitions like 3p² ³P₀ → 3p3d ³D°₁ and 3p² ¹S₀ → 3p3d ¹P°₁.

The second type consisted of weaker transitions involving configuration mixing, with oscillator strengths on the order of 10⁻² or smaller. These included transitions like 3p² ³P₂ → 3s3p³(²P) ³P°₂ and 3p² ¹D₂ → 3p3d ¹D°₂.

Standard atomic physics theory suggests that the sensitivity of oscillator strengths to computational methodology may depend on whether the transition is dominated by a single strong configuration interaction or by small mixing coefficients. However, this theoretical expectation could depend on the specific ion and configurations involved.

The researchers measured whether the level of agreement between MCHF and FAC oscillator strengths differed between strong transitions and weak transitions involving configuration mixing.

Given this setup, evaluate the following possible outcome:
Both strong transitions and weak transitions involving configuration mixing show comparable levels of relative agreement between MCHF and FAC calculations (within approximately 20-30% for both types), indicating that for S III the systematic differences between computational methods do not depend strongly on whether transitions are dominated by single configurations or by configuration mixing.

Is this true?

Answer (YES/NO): NO